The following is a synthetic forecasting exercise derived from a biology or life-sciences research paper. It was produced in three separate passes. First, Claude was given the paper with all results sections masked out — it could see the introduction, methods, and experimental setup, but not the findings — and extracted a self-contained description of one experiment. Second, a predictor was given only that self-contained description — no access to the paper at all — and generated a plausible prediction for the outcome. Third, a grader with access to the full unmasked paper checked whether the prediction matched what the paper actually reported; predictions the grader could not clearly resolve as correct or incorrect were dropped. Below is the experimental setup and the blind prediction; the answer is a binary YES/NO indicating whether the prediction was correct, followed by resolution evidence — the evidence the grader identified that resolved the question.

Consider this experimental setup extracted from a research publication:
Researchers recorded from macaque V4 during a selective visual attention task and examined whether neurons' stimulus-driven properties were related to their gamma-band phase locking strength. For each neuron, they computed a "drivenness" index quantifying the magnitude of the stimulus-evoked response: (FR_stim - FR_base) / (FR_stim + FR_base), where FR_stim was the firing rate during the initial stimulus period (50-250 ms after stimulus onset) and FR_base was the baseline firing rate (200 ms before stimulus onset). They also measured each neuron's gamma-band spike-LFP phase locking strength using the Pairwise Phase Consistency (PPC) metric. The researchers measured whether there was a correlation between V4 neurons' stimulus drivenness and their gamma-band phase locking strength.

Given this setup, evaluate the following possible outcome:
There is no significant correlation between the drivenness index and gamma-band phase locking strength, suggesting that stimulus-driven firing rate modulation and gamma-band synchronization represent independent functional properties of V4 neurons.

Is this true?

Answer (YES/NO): NO